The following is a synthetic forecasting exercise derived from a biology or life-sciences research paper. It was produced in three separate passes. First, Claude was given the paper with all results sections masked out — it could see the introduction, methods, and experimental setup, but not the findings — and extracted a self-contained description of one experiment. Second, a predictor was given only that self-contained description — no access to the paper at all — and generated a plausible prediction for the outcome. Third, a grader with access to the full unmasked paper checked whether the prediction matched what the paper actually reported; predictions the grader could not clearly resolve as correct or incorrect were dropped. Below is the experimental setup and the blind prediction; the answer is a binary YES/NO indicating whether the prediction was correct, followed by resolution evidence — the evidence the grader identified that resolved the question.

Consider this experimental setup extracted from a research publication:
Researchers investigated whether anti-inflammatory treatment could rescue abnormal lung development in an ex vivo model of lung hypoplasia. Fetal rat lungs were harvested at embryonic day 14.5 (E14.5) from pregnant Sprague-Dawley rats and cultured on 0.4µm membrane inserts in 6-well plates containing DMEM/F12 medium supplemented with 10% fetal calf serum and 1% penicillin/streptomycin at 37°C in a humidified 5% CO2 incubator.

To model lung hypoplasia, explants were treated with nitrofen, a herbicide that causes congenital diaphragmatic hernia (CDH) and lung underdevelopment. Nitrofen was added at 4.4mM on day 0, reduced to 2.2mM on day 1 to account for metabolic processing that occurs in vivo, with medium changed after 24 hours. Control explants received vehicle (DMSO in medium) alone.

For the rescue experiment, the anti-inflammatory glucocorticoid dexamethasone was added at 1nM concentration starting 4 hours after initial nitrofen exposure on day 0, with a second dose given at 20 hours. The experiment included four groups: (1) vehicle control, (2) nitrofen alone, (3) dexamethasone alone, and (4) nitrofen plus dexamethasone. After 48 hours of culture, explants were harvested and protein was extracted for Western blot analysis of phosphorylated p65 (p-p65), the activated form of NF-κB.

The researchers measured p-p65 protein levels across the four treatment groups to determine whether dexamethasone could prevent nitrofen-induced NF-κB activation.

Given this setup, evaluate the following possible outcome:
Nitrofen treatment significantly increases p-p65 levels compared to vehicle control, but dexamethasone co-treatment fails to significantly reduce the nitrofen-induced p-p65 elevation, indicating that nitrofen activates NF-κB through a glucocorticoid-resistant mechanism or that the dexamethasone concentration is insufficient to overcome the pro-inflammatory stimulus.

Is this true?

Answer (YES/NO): NO